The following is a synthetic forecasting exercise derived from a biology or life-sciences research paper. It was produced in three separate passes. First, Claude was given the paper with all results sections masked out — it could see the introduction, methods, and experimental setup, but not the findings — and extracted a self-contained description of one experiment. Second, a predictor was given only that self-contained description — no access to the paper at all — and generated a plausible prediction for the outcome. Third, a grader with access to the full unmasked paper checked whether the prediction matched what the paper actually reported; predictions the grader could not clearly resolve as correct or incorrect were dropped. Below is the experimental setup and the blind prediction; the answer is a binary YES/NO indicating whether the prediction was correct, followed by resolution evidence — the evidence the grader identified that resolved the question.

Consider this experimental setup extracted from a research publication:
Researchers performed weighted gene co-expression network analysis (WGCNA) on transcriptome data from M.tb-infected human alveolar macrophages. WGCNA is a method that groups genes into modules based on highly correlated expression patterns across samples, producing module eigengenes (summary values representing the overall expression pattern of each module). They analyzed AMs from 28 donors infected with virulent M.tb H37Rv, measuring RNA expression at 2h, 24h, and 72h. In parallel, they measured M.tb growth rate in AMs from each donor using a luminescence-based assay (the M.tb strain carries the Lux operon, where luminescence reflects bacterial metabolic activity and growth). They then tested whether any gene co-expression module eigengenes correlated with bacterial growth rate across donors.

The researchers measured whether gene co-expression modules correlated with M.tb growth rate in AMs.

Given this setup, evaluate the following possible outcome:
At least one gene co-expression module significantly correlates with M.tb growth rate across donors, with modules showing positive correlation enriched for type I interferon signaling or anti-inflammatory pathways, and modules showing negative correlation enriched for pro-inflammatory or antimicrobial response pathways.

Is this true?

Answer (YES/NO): NO